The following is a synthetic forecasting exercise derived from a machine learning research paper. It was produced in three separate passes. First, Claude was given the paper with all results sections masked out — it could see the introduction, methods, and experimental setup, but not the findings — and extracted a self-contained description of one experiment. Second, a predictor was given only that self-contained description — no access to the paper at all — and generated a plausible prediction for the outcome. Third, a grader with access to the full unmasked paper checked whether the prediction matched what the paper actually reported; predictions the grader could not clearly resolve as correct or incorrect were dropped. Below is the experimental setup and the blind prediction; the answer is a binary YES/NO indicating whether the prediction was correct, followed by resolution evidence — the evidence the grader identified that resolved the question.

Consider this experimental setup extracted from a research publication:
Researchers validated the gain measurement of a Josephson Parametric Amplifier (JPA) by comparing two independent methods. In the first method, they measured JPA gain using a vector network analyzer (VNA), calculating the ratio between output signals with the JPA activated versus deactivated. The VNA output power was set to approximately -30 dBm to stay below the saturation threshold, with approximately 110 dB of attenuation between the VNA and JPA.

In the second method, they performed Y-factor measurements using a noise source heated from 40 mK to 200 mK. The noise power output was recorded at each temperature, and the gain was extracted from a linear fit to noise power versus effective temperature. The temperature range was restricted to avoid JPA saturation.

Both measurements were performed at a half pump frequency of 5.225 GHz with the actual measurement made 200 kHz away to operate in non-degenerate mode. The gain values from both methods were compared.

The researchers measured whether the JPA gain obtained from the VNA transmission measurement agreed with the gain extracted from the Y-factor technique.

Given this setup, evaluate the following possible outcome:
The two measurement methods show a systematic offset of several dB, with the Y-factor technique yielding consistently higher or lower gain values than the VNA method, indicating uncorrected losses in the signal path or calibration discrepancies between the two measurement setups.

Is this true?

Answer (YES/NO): NO